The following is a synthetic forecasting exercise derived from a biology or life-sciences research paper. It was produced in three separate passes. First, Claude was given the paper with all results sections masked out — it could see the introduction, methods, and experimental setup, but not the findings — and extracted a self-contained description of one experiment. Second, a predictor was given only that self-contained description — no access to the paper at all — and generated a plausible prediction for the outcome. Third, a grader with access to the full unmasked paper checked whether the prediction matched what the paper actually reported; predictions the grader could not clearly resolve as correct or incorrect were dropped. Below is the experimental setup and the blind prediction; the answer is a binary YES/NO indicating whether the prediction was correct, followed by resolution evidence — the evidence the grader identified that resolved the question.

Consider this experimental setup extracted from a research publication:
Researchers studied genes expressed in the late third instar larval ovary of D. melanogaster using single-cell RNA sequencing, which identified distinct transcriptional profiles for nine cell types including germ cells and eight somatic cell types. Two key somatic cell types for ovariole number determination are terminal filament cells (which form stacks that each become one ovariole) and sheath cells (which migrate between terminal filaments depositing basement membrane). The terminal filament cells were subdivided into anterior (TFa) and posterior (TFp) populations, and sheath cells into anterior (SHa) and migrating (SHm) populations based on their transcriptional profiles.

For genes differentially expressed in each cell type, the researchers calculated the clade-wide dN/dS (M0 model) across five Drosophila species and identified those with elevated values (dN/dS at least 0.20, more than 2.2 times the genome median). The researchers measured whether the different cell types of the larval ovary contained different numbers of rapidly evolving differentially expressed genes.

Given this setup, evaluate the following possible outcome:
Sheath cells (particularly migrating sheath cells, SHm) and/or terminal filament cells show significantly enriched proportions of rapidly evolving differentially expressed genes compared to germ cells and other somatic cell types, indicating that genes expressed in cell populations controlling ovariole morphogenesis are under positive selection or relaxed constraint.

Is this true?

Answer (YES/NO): NO